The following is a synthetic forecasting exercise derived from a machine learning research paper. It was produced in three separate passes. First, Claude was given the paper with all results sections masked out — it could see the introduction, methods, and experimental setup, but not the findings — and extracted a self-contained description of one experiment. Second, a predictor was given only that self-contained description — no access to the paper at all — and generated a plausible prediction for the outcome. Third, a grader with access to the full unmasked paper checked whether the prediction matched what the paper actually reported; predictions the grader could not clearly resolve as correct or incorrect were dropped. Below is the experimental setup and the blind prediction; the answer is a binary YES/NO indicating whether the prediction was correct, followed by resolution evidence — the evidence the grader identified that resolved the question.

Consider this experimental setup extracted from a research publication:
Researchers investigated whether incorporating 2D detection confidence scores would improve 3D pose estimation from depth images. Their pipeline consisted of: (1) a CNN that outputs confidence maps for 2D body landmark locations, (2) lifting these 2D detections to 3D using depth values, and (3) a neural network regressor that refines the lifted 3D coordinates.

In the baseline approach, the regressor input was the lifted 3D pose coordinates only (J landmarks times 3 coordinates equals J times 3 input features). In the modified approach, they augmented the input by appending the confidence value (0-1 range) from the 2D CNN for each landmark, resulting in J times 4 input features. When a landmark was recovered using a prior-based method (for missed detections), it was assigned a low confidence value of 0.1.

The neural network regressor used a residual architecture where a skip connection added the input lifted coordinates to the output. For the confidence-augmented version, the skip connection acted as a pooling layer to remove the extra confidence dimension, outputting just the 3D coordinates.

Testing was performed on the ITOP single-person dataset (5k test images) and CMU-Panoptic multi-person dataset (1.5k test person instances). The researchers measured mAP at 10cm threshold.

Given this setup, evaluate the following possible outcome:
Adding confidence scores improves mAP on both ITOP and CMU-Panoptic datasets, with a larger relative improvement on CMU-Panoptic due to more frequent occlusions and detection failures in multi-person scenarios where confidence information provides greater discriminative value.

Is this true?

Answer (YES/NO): NO